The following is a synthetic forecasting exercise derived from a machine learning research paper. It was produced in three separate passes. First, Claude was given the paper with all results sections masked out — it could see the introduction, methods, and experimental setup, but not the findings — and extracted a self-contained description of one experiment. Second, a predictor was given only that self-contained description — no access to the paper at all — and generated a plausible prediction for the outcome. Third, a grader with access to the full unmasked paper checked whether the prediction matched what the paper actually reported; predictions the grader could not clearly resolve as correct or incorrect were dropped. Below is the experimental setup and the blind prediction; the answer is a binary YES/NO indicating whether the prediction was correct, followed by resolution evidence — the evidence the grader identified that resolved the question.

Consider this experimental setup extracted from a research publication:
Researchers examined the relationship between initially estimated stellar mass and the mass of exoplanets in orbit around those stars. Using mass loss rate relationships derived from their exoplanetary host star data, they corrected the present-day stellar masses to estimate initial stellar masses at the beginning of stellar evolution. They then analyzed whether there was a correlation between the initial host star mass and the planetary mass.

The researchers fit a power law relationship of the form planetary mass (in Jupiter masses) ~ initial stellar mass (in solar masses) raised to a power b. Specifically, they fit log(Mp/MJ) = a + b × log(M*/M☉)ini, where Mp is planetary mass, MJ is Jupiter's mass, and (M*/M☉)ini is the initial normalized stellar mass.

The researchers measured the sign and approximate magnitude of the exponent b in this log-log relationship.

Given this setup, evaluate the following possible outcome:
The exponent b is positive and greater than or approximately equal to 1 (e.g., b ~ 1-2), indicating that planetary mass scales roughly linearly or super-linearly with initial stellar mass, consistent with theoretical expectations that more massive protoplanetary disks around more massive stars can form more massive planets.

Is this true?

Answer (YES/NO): NO